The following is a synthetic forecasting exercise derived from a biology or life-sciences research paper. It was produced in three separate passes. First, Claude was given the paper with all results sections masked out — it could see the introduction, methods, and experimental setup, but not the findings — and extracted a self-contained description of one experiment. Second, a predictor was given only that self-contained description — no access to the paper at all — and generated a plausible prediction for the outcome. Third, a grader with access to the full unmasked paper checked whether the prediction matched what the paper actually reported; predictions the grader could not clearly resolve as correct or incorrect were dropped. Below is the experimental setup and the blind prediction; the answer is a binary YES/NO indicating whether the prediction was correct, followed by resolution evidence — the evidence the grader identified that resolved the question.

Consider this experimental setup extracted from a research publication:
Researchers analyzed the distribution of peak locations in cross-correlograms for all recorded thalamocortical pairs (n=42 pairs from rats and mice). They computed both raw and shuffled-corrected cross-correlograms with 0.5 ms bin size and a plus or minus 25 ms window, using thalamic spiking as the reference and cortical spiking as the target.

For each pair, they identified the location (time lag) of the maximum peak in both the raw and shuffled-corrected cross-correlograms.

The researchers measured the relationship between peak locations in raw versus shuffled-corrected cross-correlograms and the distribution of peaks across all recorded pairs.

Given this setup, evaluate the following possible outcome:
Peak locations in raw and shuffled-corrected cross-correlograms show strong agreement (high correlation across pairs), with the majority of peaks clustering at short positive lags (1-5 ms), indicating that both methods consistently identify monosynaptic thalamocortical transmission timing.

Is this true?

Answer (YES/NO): NO